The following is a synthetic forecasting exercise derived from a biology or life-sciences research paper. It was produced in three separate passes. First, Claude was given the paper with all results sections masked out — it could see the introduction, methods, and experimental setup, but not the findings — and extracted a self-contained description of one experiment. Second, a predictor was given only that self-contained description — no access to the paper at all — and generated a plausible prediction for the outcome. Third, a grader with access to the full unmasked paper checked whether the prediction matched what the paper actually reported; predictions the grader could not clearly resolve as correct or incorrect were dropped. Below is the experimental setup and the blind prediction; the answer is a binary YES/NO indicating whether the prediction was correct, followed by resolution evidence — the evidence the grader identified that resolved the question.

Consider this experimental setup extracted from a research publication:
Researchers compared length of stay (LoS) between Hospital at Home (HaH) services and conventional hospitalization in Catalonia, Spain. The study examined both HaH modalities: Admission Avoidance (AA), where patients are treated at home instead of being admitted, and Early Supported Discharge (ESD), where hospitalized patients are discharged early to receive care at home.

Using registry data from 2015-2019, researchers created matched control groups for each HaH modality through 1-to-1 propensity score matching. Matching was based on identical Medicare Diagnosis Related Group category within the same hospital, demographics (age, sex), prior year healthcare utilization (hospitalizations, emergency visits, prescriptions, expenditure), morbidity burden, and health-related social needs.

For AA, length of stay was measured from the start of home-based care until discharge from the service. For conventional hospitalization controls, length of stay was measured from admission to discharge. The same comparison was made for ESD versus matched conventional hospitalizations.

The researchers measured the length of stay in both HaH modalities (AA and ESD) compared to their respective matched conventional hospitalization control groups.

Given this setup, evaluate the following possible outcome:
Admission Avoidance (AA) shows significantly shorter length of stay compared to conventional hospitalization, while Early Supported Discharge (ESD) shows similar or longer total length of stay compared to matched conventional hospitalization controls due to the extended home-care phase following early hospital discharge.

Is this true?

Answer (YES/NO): NO